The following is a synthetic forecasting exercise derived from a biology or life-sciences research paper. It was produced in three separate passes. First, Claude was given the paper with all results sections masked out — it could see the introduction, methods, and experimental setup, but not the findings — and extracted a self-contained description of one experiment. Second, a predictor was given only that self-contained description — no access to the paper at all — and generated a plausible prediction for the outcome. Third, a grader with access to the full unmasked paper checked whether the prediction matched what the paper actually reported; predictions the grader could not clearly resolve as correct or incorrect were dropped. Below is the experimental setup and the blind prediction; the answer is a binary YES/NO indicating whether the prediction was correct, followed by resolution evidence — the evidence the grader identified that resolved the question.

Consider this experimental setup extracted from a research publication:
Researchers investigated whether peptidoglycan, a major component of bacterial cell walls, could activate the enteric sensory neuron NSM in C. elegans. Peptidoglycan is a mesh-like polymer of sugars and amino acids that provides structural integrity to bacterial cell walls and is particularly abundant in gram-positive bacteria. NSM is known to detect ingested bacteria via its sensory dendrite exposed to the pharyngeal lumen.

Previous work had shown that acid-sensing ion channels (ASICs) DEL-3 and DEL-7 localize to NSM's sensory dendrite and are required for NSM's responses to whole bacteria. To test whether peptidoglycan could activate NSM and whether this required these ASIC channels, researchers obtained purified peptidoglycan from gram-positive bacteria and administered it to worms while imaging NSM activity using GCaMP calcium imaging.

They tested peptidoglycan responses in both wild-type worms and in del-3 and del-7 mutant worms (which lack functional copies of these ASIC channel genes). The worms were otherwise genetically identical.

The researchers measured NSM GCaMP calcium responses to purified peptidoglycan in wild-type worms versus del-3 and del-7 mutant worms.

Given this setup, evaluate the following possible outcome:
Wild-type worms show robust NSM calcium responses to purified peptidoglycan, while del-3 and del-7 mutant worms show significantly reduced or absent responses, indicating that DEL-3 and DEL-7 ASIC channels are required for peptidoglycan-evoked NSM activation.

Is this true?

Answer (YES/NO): YES